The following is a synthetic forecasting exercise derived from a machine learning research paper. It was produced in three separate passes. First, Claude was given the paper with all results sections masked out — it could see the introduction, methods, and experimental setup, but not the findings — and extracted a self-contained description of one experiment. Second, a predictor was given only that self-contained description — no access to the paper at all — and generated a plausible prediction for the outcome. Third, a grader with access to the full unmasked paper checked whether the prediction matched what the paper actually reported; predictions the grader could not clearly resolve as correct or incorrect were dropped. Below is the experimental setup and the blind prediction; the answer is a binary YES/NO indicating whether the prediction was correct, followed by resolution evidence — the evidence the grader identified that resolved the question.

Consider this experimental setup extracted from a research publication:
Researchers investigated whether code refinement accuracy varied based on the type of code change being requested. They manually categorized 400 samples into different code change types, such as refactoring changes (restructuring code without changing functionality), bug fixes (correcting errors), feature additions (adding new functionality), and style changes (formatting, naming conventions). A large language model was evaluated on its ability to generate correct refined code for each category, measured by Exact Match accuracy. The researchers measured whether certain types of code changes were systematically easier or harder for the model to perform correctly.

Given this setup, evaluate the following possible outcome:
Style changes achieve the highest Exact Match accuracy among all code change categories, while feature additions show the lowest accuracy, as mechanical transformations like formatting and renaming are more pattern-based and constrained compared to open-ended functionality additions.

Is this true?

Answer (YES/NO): NO